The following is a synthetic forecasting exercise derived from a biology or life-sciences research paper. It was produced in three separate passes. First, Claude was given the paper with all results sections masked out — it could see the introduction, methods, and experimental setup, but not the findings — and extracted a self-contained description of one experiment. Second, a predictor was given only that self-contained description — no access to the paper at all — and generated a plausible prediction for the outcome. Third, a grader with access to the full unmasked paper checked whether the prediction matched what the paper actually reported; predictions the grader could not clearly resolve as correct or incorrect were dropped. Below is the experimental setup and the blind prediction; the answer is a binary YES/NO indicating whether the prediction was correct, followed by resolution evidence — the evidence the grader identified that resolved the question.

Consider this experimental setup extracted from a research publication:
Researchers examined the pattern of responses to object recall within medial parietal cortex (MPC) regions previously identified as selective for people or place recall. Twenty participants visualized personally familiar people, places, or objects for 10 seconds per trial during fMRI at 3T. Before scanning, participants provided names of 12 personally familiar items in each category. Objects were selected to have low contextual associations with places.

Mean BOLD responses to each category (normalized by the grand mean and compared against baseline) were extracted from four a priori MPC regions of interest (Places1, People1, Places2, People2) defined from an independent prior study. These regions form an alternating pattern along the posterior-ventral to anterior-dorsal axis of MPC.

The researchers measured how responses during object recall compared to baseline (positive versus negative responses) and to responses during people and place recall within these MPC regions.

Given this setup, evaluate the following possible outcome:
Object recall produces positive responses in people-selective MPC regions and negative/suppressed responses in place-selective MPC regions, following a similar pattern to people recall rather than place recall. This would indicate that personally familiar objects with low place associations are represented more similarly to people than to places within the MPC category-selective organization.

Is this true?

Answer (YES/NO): NO